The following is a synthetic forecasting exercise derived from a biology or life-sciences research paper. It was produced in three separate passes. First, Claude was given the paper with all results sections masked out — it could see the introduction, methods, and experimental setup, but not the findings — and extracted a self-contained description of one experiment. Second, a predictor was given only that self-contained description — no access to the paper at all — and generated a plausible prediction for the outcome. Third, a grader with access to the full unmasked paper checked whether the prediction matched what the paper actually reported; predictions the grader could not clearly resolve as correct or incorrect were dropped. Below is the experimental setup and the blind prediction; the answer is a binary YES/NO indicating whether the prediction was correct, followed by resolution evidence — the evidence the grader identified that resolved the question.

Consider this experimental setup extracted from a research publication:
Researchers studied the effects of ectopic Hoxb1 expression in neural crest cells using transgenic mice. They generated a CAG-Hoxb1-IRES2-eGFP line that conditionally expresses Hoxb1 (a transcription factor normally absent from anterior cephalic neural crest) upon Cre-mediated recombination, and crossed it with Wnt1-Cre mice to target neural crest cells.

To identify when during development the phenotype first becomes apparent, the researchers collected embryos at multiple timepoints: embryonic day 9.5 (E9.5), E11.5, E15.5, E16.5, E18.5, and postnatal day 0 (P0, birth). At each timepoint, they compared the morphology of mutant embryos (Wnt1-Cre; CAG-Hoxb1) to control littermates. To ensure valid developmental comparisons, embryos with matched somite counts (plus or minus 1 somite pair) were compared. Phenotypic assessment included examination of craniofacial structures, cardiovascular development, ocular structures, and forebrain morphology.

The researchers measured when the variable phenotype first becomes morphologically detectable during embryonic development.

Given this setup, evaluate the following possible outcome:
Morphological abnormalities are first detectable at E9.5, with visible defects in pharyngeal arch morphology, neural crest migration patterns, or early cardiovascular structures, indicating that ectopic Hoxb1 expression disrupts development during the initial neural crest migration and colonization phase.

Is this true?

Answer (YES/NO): NO